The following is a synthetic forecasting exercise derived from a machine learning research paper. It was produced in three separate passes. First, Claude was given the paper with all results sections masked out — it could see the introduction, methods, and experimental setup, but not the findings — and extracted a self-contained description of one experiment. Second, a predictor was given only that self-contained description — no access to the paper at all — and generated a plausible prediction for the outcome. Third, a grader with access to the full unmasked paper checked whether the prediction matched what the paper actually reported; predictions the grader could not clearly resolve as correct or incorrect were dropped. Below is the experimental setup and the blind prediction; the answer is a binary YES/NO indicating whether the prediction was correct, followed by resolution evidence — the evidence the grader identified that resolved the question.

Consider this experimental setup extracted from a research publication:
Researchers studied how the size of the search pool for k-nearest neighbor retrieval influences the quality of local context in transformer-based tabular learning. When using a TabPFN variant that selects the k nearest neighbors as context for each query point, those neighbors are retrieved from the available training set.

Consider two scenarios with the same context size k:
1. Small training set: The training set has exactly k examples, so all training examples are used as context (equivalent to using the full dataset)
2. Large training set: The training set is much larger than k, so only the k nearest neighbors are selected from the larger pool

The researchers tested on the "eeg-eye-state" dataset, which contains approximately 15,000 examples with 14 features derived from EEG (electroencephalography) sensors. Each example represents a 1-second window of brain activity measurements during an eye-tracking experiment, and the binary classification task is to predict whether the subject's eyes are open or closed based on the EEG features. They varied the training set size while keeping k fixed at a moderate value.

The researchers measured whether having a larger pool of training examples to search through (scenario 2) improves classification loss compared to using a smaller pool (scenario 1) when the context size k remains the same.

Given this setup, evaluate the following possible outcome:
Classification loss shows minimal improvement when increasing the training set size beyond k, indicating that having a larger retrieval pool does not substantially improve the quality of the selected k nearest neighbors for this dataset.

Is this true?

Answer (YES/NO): NO